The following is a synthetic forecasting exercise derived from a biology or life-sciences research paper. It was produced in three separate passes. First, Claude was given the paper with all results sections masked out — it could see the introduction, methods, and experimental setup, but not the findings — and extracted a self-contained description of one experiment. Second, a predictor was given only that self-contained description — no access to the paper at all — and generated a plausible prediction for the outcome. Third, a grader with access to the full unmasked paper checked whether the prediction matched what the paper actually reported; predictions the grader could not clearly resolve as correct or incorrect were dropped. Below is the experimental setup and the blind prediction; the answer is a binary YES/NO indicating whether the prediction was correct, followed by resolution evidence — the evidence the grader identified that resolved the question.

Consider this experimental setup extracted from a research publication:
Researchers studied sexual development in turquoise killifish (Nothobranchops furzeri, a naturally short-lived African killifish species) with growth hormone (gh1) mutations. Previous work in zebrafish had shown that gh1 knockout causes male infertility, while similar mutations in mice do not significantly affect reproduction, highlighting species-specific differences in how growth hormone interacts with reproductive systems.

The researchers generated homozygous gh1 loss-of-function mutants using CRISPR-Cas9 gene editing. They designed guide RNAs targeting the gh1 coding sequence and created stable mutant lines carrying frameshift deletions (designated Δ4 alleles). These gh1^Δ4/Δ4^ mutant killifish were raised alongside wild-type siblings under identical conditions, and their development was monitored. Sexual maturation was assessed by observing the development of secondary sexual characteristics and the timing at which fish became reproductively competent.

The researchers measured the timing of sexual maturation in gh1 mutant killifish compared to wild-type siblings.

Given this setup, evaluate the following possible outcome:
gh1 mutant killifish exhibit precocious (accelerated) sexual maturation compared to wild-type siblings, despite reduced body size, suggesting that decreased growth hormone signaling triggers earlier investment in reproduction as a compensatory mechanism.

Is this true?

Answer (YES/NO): NO